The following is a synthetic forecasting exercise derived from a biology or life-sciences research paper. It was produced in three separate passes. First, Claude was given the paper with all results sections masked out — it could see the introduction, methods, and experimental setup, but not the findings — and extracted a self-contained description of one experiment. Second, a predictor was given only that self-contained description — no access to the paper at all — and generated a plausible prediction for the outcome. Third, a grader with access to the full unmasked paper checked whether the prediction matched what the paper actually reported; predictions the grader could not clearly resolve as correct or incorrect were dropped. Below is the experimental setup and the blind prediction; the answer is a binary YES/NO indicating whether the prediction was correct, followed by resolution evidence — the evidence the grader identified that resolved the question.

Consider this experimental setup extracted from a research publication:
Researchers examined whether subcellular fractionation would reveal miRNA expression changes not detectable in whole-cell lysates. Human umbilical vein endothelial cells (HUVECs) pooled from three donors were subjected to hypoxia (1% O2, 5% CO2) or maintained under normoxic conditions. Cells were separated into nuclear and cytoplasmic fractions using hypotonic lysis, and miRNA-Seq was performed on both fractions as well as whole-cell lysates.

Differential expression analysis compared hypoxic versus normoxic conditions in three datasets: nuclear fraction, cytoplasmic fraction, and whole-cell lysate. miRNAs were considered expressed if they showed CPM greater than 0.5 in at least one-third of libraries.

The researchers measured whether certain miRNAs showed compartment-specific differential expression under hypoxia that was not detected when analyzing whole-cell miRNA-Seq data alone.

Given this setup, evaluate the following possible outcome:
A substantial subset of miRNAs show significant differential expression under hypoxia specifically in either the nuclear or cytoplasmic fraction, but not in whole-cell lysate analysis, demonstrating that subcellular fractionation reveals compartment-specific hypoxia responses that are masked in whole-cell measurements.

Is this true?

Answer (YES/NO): YES